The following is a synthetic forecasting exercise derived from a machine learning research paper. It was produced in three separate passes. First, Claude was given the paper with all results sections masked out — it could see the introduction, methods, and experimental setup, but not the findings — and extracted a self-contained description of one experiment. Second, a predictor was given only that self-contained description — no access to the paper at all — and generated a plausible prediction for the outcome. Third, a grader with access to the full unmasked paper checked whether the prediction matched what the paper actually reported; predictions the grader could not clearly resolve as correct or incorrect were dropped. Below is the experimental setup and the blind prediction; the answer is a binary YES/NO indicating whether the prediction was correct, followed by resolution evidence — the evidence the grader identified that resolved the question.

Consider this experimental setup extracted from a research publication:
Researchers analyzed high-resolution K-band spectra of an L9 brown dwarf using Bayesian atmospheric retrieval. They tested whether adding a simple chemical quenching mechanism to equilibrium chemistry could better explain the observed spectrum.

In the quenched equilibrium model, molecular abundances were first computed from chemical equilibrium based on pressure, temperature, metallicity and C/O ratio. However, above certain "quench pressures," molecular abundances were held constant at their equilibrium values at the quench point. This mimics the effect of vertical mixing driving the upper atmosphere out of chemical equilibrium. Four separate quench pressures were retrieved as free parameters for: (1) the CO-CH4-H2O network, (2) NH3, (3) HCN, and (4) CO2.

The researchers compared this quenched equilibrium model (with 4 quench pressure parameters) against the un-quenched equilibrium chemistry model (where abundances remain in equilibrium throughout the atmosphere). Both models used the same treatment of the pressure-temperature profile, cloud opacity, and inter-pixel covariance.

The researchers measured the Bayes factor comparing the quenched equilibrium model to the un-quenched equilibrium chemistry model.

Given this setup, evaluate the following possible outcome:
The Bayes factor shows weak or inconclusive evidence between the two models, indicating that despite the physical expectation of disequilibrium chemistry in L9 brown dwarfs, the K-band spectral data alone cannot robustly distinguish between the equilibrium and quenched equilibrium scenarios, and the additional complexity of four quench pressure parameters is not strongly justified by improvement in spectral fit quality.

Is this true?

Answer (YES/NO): NO